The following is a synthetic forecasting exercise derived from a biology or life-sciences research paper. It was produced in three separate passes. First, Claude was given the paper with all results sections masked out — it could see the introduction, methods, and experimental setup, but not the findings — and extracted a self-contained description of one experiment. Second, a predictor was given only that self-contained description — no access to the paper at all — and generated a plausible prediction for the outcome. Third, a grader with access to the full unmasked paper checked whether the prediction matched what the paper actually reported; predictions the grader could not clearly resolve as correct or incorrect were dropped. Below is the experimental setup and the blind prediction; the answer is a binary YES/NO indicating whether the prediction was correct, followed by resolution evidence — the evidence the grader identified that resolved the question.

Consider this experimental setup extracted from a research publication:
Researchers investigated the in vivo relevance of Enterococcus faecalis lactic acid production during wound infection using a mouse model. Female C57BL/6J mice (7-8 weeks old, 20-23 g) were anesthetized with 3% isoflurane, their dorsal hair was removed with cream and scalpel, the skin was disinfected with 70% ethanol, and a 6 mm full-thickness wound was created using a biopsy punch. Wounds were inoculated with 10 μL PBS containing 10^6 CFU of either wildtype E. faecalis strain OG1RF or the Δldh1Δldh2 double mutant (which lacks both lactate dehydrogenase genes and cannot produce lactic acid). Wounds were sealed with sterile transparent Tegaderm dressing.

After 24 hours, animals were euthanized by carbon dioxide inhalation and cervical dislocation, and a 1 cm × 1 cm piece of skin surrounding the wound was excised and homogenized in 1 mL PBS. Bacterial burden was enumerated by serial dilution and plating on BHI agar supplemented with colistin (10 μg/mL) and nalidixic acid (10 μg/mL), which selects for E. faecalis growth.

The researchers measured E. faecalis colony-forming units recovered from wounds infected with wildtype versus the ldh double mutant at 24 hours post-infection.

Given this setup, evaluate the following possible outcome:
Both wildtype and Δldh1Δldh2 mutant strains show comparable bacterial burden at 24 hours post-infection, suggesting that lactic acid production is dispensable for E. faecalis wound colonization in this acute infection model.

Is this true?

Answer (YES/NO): YES